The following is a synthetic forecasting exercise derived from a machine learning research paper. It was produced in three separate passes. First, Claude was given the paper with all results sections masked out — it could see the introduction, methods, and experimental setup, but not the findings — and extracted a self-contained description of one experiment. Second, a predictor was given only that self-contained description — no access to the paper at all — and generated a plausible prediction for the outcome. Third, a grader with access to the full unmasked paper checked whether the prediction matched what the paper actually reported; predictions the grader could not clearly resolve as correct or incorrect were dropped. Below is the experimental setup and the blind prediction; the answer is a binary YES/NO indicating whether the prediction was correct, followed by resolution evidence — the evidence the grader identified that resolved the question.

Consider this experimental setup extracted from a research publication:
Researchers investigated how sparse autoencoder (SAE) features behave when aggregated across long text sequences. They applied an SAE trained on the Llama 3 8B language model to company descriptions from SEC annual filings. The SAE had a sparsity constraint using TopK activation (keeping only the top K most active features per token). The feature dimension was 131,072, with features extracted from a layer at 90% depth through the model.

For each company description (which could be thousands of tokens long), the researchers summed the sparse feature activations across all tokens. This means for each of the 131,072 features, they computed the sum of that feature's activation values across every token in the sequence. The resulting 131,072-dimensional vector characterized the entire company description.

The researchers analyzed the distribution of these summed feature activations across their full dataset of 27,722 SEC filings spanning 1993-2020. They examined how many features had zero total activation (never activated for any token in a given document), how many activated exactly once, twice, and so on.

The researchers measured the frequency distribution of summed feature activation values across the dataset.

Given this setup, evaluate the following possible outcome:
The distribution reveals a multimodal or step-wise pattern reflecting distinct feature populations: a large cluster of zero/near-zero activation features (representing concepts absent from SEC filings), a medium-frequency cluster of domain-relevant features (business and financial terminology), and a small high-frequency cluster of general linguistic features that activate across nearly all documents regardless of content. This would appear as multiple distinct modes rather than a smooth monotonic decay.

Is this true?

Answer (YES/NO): NO